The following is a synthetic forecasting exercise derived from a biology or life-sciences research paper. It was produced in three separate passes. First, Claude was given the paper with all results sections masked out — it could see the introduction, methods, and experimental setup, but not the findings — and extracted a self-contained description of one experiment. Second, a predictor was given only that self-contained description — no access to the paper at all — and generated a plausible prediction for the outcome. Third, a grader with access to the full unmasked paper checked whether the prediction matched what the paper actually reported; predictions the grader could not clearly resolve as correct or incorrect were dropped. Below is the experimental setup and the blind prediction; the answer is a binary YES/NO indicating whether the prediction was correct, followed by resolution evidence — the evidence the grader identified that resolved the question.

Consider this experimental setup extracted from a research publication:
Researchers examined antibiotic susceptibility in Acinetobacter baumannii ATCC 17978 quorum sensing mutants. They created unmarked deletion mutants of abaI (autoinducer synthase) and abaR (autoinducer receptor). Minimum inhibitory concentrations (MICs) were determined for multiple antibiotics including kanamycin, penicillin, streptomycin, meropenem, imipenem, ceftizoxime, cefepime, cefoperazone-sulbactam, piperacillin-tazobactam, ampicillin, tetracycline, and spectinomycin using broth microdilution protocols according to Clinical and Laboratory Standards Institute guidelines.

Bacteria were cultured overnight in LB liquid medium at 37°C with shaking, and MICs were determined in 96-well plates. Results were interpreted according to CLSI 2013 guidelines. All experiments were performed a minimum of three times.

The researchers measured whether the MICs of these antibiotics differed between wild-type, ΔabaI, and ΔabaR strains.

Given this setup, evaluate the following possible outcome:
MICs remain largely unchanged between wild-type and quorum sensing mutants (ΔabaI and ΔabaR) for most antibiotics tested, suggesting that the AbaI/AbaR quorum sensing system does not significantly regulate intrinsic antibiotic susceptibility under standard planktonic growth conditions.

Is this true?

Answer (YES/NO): NO